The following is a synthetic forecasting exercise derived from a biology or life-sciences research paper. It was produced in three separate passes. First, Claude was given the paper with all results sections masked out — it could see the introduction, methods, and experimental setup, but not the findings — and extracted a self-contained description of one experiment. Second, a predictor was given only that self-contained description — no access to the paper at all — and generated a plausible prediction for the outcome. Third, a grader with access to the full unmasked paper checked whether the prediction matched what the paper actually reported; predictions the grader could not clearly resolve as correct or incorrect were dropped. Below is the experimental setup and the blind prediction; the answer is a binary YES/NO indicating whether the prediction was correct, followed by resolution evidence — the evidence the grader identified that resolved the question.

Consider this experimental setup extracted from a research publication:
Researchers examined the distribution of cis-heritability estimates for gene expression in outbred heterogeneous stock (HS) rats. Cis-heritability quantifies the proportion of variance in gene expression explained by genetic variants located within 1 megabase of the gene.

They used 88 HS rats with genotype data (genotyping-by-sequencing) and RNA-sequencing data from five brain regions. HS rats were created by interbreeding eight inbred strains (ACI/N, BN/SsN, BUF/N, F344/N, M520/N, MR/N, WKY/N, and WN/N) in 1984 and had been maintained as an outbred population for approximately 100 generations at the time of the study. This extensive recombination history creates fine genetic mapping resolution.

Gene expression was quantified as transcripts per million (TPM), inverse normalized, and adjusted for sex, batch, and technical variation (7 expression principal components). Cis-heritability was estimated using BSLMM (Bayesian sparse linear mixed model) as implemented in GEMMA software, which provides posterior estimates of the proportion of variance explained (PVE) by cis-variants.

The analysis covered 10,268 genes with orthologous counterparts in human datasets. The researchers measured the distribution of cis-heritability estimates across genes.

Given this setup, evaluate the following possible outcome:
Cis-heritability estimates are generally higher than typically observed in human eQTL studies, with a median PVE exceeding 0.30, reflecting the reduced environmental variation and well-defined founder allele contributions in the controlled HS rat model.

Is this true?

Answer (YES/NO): NO